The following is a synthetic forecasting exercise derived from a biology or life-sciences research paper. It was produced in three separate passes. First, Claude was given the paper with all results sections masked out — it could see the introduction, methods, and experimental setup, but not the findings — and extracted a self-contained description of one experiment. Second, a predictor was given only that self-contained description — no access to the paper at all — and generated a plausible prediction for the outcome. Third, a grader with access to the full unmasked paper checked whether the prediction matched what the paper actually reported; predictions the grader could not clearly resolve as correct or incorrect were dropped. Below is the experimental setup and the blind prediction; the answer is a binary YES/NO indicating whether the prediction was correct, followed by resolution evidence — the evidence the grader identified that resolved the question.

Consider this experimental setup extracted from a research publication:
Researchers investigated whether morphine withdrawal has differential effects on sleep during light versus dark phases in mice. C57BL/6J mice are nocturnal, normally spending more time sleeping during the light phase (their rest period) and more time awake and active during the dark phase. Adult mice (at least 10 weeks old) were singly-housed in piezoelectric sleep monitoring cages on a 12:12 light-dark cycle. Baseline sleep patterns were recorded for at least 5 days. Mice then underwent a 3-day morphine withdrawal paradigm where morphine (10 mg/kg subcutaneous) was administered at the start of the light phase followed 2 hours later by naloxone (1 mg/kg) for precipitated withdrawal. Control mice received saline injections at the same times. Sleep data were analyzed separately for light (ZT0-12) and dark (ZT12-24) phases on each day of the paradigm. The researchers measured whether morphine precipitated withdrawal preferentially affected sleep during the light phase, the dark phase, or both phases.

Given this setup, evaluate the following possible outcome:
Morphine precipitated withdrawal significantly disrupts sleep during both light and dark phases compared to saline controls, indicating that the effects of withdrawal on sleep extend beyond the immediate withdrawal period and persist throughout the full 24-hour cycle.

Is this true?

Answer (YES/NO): YES